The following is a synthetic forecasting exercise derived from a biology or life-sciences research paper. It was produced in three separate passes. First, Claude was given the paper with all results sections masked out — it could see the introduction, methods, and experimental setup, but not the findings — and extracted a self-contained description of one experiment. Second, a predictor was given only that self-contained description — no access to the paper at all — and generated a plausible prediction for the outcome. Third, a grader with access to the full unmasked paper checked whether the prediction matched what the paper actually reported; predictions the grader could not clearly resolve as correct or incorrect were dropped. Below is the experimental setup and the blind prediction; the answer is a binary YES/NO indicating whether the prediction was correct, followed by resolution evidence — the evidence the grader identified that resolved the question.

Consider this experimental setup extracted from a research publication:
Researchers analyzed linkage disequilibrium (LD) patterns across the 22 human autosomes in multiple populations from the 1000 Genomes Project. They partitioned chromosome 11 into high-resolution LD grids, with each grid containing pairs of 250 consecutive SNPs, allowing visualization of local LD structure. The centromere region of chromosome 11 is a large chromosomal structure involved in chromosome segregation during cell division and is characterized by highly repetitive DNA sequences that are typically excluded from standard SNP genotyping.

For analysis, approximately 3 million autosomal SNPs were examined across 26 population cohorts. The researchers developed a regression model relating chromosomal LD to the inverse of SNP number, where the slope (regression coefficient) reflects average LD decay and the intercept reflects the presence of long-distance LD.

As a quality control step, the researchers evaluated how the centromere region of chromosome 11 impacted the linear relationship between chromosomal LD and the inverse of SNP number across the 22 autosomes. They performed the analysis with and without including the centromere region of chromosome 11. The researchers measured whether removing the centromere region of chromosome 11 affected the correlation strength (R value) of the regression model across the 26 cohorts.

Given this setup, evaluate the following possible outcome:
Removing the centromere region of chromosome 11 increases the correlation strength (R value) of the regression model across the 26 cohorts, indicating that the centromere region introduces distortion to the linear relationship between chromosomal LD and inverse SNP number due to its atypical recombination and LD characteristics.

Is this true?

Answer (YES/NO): YES